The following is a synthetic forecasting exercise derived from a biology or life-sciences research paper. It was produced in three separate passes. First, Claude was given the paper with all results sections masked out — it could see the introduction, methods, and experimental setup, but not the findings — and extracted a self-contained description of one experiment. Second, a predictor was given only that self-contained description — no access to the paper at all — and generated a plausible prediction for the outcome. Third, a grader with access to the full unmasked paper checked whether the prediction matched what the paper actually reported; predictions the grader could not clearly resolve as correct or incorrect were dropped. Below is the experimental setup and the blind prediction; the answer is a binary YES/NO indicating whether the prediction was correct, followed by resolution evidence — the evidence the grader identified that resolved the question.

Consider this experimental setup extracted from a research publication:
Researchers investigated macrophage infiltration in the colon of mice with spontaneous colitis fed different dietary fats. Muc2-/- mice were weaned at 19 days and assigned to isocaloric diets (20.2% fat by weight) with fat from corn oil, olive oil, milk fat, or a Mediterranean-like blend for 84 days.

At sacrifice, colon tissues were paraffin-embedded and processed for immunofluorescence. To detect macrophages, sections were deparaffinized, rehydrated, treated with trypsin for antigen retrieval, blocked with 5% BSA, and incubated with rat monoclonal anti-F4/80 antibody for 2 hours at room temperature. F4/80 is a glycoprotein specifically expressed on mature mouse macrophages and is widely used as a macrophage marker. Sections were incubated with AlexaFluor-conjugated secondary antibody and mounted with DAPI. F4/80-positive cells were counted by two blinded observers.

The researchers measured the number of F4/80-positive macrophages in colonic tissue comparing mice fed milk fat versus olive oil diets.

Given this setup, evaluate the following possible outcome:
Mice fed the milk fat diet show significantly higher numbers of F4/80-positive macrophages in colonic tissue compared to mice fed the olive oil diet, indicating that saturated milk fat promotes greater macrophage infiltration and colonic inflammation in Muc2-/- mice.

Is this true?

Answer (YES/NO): YES